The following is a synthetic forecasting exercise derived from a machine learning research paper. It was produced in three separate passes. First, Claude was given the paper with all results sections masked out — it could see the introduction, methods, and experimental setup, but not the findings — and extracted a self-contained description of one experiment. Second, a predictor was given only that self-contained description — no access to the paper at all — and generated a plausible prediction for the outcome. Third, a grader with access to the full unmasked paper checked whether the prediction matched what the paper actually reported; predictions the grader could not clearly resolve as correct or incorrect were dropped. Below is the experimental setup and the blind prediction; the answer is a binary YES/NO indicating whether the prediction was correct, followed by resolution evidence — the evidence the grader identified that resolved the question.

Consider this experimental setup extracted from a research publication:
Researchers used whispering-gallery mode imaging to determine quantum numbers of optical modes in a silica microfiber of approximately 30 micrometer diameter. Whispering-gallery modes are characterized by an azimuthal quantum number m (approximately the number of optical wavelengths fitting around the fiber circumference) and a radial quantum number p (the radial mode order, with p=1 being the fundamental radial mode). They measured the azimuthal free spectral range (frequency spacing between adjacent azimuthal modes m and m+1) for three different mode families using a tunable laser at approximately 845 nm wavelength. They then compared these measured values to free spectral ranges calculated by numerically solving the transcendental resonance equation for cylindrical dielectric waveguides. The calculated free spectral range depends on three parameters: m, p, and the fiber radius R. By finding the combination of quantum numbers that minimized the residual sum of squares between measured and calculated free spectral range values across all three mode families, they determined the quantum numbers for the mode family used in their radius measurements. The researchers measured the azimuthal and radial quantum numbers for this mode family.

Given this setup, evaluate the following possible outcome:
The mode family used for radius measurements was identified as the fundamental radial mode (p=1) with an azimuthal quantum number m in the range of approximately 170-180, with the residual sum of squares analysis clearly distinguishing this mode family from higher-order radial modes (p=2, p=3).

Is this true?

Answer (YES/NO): NO